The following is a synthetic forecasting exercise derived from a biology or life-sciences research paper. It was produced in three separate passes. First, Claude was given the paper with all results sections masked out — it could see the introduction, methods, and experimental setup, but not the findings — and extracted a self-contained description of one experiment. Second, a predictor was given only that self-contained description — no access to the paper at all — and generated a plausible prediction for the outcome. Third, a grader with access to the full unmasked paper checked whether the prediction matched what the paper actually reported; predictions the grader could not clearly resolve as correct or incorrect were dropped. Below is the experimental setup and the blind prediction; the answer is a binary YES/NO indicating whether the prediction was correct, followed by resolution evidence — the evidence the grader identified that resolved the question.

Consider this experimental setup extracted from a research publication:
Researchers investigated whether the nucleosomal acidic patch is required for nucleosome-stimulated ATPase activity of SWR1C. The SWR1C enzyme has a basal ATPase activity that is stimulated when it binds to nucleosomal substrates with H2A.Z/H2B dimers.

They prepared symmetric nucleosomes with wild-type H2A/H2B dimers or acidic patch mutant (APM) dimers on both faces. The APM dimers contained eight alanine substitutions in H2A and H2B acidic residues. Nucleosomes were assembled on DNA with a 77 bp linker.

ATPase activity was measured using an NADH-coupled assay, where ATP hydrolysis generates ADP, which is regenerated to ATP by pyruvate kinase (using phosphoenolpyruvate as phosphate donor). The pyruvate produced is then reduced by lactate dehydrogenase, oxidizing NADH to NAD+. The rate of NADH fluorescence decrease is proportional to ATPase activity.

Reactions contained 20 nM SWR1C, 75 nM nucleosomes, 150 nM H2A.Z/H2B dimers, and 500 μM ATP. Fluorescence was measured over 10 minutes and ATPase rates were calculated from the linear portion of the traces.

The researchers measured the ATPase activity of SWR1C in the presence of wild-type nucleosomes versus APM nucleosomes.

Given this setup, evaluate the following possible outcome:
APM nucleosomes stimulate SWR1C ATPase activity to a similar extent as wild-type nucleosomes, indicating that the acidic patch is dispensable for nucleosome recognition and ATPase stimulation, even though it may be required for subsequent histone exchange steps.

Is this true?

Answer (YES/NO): NO